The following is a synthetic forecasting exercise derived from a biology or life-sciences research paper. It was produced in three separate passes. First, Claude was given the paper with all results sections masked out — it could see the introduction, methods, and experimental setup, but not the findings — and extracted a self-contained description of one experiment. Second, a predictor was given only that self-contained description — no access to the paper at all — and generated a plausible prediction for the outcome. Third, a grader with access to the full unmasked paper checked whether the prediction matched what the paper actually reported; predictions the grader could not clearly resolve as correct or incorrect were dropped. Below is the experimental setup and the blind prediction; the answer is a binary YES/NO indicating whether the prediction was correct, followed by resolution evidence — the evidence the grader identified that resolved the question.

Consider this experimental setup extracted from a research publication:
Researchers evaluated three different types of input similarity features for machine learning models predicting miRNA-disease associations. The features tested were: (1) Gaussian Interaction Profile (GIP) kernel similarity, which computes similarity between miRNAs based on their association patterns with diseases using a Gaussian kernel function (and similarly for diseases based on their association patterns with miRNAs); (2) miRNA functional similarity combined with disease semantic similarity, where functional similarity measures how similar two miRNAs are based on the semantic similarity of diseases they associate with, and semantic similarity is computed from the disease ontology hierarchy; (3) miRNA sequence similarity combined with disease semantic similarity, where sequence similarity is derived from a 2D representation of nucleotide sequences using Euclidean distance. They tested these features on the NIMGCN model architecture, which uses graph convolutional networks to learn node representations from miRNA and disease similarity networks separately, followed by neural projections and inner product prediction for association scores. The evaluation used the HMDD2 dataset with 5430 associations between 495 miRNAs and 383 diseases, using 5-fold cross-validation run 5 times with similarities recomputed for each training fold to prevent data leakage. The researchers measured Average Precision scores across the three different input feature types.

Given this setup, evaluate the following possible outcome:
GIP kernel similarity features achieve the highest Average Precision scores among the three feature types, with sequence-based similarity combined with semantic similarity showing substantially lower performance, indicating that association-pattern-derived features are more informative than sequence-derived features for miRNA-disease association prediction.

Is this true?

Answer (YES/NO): NO